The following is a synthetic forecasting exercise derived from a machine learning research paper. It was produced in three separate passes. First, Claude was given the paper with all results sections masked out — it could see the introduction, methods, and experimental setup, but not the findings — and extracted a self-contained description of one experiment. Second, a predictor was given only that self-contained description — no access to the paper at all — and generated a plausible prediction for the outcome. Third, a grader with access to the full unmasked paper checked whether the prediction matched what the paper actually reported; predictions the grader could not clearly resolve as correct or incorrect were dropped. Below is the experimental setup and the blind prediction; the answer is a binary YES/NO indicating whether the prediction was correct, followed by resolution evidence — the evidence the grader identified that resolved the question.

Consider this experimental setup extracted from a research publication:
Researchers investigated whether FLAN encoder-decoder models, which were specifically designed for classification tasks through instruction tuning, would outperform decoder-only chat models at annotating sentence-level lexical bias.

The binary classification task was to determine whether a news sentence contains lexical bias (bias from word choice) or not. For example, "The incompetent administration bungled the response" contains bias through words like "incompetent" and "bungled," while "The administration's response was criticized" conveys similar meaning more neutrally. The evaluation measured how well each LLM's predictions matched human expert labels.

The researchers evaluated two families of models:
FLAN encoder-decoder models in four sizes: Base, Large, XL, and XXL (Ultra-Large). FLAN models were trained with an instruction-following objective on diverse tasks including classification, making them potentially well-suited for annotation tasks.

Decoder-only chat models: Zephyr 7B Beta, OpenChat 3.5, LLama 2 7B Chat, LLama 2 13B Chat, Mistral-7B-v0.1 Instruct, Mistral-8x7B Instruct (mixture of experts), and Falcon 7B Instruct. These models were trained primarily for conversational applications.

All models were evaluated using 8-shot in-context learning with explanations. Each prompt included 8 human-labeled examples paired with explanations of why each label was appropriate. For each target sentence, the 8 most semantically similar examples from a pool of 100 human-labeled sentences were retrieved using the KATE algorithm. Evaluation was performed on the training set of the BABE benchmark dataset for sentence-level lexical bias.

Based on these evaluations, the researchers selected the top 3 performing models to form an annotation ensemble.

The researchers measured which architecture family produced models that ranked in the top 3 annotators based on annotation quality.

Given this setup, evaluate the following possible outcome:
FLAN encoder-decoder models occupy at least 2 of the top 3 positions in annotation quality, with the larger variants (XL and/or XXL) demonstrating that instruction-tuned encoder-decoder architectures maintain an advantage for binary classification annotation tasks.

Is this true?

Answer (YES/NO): NO